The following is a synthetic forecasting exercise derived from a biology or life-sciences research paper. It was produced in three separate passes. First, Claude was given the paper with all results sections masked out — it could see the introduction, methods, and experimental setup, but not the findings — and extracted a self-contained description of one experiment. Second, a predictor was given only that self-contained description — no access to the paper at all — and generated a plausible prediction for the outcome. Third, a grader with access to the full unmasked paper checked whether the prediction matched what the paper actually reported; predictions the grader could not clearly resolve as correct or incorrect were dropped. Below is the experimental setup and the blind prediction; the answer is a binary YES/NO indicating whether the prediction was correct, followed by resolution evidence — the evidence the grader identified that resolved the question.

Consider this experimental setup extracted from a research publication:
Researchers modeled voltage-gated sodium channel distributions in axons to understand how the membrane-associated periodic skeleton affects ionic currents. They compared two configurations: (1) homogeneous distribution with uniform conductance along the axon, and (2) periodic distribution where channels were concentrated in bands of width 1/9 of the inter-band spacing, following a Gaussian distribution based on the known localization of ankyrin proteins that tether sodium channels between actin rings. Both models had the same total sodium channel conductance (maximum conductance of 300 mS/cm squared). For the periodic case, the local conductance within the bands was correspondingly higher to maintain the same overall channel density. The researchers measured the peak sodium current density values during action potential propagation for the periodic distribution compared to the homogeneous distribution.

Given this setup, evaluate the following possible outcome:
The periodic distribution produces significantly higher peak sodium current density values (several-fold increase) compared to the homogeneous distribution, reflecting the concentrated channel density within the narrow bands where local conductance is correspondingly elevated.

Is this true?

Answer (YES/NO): YES